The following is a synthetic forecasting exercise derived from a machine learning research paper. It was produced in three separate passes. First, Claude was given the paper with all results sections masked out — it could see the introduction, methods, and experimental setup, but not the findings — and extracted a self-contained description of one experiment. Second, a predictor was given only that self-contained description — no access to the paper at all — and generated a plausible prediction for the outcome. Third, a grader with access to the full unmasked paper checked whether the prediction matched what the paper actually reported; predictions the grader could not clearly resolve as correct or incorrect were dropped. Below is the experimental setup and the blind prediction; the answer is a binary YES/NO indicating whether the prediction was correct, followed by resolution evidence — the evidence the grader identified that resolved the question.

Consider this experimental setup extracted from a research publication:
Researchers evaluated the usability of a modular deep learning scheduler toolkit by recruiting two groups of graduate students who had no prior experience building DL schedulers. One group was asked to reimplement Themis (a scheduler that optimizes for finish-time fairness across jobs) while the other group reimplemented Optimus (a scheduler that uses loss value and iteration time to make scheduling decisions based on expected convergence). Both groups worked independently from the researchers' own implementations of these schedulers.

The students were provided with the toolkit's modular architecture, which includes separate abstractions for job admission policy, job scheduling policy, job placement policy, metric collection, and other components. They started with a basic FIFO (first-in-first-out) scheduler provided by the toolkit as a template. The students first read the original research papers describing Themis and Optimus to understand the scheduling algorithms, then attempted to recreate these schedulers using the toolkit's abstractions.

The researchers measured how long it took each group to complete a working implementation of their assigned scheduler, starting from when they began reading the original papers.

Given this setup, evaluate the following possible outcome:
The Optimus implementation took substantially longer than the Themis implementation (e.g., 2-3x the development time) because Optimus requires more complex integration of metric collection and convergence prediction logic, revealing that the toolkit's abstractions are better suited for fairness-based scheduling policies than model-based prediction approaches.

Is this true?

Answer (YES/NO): NO